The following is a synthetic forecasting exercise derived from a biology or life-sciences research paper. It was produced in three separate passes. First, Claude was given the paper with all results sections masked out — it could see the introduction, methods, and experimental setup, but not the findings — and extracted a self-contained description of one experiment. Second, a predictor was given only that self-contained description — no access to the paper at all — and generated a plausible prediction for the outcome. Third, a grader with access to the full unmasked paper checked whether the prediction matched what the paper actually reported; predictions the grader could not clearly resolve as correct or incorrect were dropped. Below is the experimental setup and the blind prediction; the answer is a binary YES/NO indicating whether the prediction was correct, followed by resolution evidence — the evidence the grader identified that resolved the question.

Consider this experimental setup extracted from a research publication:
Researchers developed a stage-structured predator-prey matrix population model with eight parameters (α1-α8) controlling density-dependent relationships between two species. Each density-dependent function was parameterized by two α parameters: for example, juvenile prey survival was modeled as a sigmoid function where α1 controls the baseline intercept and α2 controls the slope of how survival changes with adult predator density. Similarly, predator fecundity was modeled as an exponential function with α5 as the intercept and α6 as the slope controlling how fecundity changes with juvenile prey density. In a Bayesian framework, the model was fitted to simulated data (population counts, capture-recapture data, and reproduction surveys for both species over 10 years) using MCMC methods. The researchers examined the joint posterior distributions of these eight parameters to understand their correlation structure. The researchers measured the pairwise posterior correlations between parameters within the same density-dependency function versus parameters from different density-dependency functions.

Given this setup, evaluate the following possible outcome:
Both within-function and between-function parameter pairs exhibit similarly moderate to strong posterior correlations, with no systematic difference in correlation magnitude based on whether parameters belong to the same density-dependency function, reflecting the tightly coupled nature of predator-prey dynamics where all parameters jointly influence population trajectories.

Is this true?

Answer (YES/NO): NO